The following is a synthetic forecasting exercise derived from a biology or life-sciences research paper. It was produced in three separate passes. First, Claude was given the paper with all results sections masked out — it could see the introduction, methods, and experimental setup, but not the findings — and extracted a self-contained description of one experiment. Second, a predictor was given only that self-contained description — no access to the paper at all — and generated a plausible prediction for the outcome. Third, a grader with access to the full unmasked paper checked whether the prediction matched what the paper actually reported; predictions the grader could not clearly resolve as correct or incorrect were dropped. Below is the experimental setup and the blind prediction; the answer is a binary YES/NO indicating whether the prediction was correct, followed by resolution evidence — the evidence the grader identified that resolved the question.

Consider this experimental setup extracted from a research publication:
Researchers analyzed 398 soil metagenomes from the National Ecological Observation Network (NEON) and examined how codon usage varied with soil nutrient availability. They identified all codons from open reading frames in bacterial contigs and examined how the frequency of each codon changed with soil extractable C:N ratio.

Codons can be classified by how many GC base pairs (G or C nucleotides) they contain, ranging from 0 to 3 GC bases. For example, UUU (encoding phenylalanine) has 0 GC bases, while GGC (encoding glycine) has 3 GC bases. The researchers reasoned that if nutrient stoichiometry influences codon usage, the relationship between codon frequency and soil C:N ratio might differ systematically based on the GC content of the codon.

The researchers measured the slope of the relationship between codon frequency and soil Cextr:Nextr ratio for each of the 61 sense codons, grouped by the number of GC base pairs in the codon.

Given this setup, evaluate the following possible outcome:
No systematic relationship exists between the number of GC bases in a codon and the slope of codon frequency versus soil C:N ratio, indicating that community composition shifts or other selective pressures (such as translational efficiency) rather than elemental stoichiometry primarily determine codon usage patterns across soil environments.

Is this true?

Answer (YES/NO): NO